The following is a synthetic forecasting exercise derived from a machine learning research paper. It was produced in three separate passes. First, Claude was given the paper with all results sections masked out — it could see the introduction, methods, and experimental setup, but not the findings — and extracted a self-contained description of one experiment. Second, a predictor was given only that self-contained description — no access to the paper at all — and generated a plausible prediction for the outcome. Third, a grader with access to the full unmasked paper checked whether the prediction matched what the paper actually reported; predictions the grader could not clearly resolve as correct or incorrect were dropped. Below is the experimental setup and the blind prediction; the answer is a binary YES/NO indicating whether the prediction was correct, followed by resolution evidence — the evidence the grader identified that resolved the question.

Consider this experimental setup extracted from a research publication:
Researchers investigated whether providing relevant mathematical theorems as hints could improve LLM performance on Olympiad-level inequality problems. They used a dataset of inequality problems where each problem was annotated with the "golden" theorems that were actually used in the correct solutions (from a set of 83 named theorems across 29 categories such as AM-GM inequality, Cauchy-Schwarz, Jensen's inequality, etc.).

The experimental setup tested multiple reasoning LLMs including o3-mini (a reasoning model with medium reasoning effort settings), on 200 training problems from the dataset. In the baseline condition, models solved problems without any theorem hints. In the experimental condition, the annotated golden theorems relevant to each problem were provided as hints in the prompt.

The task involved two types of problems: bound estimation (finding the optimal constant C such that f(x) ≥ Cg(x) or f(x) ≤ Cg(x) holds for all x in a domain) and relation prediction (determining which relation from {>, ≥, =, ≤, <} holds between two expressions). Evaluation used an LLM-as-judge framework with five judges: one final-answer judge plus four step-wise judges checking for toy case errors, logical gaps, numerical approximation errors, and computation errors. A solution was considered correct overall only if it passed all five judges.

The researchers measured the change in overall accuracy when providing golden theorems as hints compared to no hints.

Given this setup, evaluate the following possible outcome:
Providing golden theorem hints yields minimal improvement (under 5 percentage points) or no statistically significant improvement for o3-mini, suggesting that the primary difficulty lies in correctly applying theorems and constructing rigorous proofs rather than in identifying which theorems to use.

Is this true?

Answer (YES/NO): NO